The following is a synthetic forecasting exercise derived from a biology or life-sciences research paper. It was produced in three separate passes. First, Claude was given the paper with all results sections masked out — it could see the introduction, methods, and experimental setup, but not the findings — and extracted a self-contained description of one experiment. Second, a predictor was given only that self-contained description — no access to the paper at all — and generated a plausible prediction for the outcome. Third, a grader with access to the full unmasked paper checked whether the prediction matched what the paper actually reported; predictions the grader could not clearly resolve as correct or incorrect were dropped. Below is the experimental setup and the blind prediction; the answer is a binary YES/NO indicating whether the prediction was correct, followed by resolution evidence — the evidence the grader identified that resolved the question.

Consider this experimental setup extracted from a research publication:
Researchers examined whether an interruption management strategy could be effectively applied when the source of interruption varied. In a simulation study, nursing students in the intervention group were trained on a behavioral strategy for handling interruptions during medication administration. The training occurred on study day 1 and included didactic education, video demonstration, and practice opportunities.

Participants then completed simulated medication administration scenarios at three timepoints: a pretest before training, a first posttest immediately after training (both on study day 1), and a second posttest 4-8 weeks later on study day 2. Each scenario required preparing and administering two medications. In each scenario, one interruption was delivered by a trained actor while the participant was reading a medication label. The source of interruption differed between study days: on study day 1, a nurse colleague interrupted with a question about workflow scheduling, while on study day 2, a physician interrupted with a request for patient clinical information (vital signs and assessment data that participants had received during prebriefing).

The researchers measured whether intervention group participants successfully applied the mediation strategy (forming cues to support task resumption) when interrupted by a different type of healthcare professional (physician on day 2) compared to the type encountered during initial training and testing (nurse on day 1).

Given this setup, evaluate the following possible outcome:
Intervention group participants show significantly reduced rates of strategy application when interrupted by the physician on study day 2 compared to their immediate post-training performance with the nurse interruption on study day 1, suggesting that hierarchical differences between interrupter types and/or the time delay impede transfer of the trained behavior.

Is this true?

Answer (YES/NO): NO